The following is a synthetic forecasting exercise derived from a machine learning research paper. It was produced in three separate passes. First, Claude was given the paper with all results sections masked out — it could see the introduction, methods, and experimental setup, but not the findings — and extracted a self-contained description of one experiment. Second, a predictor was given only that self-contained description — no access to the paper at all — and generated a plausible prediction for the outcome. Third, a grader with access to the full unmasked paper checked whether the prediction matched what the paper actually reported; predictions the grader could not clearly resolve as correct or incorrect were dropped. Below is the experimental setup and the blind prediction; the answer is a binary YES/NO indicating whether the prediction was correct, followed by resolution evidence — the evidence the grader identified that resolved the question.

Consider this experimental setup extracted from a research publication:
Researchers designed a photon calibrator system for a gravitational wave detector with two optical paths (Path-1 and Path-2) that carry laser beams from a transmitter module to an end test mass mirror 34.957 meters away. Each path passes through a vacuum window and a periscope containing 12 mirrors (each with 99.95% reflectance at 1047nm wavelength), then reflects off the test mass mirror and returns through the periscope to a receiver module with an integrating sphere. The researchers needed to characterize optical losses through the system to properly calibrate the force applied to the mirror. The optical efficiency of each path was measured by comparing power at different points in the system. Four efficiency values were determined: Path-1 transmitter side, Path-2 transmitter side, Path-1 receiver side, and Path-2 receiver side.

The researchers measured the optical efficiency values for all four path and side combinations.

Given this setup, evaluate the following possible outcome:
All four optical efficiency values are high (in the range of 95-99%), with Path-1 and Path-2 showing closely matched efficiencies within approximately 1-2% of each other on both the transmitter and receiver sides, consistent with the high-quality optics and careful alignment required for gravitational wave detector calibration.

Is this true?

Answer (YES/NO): YES